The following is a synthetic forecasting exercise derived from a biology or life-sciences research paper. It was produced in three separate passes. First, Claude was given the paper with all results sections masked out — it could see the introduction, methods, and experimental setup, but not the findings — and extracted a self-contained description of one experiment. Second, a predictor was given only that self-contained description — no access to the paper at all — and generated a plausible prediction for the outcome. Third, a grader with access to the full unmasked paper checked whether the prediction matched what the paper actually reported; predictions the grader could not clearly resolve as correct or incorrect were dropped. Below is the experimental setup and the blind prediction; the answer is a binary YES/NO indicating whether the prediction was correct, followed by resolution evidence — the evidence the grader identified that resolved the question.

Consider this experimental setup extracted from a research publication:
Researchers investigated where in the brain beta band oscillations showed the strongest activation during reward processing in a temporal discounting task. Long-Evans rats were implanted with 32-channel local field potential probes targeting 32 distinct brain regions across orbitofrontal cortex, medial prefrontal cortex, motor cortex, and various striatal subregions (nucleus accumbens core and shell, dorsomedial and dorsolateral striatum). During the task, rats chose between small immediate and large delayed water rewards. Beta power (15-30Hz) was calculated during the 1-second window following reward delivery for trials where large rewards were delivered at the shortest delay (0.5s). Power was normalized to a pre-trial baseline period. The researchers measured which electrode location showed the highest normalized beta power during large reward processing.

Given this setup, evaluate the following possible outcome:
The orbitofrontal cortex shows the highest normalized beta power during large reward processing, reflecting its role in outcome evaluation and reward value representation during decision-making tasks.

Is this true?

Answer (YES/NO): YES